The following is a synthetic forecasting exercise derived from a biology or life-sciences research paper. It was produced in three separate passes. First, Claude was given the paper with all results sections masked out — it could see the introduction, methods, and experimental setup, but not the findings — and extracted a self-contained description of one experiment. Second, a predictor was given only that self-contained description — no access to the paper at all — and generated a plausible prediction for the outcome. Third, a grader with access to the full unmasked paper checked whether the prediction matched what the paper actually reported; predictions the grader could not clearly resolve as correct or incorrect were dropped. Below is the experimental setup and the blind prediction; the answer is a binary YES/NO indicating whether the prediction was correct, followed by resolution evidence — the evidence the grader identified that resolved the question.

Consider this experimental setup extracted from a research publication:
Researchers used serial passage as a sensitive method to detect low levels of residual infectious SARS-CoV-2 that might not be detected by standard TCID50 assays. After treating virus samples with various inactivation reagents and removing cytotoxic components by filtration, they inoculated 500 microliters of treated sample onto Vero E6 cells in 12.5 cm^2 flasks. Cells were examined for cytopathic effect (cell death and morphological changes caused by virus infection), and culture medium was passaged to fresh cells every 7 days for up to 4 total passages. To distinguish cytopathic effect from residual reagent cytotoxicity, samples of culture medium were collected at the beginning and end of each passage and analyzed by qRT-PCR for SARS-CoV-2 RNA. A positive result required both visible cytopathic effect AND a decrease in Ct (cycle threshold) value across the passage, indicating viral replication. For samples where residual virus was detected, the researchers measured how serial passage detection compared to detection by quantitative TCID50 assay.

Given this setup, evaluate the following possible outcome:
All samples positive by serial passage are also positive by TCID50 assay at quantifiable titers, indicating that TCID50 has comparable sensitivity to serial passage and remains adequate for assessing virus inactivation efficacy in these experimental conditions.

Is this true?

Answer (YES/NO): NO